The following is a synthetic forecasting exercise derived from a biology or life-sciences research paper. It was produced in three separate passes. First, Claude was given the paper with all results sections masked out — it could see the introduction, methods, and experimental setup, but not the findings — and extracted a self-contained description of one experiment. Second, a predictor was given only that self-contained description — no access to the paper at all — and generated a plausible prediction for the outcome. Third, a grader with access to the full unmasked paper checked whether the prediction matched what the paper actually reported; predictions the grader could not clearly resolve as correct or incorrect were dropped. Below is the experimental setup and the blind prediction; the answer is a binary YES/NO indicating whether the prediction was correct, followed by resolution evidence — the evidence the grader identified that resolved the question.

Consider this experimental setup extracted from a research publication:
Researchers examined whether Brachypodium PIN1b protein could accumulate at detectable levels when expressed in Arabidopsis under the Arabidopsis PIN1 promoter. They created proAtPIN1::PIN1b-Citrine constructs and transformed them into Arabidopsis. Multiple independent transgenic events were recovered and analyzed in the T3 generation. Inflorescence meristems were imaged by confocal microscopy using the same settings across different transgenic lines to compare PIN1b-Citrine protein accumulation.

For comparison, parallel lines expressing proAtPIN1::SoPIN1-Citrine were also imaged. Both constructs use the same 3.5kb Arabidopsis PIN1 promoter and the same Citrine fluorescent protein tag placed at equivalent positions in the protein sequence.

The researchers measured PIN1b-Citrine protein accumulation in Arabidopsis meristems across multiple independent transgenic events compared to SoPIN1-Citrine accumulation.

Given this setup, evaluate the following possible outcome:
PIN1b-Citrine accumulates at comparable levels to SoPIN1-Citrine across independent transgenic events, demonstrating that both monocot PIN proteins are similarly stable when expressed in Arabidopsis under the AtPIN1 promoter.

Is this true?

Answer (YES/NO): NO